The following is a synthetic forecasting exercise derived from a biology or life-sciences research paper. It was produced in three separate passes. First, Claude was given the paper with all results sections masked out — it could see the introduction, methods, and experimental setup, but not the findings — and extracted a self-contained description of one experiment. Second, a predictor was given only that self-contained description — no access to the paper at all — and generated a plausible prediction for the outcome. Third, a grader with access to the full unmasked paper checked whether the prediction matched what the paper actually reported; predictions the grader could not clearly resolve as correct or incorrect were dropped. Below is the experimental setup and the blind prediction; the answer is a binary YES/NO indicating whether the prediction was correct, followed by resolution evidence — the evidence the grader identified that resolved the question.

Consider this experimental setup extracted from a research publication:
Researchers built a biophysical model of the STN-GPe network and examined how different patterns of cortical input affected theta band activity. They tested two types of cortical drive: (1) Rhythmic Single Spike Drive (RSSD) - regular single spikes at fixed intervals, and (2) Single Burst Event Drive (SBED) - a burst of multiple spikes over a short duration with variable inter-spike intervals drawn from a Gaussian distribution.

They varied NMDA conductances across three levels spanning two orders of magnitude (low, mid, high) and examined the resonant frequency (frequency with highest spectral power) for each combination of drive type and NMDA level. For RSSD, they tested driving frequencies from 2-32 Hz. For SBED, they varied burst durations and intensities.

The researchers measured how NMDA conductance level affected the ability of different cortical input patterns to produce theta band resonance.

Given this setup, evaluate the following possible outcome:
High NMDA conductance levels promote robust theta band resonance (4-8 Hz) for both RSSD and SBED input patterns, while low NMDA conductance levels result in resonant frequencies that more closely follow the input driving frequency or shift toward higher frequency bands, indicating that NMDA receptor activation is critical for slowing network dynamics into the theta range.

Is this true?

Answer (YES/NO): NO